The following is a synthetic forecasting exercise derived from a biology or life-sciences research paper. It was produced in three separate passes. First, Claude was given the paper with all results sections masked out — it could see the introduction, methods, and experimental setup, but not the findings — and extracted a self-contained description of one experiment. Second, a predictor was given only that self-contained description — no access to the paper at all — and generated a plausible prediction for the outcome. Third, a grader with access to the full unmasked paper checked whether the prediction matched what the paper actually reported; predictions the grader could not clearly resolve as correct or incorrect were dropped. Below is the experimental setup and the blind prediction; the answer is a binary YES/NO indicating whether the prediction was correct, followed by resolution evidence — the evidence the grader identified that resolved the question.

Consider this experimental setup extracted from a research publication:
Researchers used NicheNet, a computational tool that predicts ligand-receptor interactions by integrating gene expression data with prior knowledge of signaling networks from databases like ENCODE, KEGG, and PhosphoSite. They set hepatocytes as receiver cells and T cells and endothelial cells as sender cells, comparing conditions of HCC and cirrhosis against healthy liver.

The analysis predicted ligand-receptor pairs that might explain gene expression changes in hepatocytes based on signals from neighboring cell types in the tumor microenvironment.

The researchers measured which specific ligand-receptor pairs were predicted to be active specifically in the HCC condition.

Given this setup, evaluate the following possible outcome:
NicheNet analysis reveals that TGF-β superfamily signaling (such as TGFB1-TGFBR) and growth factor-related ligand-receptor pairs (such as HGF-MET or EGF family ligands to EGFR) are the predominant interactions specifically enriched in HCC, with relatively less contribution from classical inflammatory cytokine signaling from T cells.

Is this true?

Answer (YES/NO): NO